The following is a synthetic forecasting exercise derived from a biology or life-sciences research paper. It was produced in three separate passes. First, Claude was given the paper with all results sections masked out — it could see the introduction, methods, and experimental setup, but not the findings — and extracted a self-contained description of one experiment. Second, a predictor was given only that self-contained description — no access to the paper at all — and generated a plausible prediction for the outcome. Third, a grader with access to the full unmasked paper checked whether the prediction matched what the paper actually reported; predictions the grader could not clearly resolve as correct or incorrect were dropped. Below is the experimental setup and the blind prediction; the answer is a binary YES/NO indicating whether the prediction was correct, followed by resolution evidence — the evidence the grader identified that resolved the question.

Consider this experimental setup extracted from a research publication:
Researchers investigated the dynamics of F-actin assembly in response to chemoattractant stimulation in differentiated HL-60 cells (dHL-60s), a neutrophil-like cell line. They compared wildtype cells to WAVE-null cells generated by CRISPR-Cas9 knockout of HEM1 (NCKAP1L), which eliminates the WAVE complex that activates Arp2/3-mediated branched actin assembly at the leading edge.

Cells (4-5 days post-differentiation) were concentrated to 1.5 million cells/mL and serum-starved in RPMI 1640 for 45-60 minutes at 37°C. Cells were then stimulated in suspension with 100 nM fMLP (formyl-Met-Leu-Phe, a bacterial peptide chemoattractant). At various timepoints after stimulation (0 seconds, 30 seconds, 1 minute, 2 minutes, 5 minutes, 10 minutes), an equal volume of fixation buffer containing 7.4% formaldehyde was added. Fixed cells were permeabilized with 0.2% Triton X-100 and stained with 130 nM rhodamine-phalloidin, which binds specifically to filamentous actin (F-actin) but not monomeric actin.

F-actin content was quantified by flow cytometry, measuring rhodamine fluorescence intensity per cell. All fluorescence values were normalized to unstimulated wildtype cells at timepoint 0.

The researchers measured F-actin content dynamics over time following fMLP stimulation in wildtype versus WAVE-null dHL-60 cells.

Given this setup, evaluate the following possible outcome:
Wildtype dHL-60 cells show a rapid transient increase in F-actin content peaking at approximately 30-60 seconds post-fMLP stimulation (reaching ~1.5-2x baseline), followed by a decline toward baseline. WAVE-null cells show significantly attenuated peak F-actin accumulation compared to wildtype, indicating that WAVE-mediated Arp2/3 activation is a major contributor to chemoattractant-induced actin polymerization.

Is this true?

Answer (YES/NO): YES